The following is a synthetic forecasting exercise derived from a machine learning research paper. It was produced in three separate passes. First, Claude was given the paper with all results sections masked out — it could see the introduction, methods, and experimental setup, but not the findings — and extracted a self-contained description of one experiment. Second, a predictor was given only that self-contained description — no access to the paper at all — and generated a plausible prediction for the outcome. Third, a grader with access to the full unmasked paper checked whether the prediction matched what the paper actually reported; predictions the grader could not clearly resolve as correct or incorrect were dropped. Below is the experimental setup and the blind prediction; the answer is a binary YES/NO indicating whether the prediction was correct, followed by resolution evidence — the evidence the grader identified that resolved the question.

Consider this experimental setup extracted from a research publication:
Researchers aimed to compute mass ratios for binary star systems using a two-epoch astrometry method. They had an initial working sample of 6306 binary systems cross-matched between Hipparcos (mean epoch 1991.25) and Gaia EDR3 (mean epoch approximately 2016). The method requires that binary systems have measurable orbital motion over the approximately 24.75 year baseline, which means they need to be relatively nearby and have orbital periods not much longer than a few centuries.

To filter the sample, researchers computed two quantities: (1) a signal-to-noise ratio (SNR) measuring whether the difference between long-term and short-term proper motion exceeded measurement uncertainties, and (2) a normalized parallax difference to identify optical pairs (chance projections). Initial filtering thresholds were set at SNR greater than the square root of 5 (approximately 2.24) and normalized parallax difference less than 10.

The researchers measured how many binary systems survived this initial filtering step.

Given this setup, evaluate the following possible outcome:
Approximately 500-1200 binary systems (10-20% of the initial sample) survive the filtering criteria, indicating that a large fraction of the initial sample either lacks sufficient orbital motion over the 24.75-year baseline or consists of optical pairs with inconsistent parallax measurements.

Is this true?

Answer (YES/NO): YES